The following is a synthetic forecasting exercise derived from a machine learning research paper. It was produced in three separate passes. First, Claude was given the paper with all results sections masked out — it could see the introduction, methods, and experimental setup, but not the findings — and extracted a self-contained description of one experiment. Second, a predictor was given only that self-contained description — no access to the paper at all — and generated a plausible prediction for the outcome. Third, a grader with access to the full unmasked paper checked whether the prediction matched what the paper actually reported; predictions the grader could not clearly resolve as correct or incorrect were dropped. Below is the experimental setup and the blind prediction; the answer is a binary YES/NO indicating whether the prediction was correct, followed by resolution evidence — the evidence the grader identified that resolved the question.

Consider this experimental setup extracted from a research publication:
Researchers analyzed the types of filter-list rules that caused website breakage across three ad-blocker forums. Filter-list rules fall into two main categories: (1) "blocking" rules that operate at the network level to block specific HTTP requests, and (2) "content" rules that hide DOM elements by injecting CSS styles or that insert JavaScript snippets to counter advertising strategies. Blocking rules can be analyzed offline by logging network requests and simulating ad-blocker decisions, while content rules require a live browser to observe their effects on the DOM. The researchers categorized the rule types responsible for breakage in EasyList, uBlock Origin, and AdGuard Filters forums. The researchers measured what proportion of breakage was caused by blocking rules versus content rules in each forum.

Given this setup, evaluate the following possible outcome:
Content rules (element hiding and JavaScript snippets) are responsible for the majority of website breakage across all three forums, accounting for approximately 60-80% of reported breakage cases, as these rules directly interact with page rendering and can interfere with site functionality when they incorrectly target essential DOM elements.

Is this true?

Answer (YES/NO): NO